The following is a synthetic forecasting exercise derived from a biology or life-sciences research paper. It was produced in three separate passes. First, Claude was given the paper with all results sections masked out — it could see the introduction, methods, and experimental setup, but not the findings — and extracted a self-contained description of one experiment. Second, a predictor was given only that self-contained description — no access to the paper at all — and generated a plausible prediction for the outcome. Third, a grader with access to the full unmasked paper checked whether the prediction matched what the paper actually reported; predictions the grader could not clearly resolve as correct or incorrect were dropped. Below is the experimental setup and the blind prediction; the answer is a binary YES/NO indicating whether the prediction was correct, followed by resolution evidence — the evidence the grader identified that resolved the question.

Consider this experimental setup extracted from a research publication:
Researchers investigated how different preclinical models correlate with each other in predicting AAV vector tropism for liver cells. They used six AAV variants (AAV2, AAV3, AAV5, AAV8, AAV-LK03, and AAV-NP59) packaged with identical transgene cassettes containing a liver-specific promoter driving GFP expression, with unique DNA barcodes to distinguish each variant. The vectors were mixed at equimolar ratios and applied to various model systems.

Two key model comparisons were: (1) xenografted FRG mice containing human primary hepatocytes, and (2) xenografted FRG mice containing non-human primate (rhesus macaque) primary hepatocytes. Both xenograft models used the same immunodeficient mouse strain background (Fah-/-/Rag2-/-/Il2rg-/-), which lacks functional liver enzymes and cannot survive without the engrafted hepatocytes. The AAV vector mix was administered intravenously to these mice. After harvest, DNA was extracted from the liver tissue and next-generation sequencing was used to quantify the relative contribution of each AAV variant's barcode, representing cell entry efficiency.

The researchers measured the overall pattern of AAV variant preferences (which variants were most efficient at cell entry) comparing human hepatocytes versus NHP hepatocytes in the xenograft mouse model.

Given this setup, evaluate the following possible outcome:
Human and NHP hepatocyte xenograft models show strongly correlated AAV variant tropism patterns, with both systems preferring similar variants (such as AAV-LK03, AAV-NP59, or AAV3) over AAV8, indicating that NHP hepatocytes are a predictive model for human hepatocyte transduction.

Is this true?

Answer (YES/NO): NO